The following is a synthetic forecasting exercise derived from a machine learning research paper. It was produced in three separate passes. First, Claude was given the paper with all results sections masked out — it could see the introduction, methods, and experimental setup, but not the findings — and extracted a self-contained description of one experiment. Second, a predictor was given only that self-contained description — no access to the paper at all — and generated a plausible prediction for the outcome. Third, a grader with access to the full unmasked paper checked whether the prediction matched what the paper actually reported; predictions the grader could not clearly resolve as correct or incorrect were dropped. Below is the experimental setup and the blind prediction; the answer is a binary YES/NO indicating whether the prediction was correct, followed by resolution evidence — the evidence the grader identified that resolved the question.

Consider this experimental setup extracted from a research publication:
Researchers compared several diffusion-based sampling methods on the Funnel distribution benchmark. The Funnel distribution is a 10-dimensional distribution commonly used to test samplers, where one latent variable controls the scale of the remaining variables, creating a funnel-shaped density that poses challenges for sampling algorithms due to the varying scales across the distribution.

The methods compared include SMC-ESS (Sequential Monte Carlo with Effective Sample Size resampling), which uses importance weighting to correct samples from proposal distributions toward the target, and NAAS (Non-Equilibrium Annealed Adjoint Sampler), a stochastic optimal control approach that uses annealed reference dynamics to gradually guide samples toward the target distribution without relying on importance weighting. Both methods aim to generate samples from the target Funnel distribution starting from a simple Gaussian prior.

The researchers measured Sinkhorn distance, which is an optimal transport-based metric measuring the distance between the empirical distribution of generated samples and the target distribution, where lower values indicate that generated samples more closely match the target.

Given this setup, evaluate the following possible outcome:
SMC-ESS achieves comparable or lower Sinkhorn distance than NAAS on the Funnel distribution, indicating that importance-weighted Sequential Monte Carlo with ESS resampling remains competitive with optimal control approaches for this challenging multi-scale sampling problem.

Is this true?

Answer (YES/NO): YES